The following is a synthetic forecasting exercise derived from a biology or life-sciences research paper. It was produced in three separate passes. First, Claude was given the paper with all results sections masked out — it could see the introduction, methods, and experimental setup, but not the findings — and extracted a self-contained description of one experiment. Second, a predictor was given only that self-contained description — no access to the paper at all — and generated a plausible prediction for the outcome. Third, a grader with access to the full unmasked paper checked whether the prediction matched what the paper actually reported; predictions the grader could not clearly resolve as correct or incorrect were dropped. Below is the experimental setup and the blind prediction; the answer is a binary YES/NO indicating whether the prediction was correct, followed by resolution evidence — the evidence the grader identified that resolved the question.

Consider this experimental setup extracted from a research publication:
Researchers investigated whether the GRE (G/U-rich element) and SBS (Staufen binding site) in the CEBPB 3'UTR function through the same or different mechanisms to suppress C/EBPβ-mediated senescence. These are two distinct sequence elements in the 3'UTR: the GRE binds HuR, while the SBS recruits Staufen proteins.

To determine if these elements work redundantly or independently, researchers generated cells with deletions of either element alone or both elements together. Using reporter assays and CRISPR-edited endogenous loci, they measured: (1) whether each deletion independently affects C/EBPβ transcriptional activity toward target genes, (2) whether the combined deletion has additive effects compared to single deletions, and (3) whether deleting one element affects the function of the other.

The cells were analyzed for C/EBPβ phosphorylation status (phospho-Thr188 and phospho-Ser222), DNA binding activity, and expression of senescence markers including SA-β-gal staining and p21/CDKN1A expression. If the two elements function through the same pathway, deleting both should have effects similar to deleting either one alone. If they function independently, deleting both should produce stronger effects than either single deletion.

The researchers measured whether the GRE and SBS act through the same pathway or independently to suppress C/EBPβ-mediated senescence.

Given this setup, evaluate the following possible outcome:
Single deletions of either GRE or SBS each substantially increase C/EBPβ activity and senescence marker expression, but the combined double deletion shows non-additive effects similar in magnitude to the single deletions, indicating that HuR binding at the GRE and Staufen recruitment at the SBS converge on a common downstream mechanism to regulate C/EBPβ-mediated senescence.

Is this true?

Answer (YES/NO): NO